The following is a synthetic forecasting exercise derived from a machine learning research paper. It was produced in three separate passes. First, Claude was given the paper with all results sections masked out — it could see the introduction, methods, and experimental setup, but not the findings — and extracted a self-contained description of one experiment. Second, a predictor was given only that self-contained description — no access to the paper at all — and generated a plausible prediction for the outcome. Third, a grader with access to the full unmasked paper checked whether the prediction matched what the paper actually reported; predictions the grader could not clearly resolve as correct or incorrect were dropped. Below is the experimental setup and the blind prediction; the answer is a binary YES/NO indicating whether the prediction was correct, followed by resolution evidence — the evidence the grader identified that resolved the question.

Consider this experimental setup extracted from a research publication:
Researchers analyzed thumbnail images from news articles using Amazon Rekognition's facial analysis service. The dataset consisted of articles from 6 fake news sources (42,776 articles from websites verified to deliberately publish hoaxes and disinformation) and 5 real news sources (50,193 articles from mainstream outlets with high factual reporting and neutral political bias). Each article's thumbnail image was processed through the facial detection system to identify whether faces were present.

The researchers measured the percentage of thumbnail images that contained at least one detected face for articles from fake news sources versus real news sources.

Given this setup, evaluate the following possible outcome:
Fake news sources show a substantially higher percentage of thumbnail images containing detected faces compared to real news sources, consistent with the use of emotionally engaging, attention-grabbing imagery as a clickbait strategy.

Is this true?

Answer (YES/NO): NO